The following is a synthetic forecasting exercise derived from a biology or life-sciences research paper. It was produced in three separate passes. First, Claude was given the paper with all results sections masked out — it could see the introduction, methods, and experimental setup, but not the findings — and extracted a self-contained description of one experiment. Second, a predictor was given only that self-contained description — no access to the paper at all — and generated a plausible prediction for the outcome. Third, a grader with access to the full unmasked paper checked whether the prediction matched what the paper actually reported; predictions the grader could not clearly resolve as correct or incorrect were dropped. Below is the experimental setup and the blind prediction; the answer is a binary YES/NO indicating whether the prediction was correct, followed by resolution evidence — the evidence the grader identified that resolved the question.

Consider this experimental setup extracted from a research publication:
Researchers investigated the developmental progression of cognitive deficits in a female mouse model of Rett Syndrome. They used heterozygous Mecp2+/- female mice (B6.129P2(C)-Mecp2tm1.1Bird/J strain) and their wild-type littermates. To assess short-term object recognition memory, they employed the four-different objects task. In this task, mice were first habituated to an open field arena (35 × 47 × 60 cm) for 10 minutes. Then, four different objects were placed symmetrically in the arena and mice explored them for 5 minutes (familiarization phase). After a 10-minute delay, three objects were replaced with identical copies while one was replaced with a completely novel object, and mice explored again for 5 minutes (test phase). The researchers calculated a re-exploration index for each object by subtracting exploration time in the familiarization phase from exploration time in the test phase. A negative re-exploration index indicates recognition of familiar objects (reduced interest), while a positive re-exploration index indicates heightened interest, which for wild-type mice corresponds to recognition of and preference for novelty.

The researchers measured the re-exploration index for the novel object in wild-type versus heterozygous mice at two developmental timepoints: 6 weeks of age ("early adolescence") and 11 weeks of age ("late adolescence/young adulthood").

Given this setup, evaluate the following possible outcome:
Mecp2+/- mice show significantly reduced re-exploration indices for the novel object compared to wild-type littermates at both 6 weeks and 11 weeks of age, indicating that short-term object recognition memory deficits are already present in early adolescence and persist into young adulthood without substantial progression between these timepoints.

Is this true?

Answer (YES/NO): NO